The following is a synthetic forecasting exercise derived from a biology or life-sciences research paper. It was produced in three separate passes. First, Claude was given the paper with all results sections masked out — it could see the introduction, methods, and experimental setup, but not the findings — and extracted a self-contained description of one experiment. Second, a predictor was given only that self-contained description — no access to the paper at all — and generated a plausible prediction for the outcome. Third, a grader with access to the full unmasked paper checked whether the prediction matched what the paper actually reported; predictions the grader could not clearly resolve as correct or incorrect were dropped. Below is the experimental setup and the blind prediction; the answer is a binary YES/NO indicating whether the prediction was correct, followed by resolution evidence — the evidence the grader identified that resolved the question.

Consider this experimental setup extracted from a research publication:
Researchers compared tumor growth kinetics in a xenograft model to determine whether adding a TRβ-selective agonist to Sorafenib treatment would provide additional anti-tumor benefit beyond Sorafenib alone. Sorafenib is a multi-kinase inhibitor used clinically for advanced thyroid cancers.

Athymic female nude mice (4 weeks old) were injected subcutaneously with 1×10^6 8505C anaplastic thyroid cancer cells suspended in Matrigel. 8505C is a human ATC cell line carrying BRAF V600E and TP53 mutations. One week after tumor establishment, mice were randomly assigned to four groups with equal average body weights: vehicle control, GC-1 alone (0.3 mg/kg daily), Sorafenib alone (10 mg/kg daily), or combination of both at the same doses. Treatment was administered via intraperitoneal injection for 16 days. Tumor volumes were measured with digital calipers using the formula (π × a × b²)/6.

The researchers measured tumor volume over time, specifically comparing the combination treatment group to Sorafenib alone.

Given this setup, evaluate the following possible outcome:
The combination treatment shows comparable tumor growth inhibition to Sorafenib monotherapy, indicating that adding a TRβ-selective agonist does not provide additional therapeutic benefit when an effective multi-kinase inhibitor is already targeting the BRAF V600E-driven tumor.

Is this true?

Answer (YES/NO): YES